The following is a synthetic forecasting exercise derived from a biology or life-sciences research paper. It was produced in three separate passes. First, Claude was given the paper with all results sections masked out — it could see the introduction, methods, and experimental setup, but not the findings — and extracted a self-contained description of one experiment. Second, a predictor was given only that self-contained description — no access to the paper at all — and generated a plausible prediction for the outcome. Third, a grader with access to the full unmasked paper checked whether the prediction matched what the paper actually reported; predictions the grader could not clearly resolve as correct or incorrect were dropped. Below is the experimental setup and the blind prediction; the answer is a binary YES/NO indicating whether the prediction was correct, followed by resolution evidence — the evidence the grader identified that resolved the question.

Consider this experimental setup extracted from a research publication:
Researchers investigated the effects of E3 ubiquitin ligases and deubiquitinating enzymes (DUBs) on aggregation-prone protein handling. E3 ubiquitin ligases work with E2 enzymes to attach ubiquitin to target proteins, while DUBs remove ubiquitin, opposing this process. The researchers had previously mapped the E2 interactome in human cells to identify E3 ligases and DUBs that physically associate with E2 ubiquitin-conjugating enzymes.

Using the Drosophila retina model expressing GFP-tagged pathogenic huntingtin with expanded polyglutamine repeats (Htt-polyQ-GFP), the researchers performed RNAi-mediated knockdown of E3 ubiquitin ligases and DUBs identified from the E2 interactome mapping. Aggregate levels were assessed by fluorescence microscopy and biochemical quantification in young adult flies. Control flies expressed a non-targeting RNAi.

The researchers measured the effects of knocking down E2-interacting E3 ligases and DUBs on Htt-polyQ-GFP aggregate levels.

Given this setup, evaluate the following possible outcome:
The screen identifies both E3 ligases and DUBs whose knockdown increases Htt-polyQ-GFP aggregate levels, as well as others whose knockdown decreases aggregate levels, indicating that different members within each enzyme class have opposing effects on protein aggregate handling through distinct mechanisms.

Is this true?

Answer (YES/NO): YES